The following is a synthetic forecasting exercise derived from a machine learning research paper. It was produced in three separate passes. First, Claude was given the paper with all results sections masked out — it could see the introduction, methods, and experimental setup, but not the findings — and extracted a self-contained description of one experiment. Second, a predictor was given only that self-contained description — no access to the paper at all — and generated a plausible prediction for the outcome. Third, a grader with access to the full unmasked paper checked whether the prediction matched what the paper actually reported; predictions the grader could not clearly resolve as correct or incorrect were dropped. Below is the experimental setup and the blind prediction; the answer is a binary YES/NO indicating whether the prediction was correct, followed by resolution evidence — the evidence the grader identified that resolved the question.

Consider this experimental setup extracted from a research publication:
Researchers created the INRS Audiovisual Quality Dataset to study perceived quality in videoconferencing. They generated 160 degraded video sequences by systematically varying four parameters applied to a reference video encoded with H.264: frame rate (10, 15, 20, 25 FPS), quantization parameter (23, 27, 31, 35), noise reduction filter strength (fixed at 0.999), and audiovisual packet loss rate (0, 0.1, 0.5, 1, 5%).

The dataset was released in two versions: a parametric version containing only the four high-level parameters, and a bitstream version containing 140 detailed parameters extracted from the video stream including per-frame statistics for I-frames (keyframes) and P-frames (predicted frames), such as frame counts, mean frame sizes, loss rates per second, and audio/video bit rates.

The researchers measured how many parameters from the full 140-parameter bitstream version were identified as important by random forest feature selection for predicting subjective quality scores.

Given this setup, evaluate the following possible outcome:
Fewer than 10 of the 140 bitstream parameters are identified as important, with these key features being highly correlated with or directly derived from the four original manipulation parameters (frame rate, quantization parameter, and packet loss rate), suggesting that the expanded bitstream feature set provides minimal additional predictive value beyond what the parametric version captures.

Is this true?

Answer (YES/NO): NO